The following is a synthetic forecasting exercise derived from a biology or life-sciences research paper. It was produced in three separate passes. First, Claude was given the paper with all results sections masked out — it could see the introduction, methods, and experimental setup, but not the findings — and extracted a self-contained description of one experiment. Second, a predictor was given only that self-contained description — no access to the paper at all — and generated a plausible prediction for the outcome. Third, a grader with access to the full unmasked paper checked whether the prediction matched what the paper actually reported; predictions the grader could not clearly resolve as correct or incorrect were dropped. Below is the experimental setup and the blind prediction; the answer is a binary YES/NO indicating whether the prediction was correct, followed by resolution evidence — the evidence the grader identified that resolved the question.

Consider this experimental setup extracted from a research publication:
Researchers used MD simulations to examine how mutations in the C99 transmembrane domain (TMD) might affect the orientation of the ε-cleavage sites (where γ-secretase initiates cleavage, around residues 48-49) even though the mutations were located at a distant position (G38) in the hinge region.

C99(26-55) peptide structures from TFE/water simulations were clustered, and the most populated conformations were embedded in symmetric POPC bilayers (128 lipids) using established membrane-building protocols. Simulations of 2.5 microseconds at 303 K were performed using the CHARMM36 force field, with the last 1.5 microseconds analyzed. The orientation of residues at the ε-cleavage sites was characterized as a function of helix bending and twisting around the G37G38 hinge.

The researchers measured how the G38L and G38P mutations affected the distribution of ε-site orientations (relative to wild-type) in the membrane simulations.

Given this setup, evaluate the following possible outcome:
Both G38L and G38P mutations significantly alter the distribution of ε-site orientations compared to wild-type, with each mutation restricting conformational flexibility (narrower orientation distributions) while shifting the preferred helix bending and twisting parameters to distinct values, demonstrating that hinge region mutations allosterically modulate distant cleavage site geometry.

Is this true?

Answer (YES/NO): NO